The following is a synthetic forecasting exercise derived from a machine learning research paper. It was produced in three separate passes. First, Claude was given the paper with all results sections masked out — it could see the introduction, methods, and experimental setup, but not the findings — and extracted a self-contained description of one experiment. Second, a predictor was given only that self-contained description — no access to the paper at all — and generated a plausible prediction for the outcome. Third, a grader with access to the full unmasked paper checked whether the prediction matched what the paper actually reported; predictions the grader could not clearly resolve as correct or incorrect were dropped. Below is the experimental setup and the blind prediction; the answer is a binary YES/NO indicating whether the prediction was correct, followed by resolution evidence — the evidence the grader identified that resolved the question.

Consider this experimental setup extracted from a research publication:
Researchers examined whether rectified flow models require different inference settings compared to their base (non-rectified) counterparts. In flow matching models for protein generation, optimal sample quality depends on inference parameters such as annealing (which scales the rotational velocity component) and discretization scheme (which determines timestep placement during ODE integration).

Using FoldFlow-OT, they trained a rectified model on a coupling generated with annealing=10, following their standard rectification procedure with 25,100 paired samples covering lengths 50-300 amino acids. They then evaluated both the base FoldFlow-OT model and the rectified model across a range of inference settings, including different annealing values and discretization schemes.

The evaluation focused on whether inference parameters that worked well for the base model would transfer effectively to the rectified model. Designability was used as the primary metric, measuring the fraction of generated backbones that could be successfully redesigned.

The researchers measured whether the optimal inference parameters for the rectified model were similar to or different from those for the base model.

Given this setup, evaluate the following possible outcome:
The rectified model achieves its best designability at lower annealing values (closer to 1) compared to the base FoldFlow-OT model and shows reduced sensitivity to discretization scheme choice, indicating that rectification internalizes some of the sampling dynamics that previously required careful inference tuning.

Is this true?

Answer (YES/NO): NO